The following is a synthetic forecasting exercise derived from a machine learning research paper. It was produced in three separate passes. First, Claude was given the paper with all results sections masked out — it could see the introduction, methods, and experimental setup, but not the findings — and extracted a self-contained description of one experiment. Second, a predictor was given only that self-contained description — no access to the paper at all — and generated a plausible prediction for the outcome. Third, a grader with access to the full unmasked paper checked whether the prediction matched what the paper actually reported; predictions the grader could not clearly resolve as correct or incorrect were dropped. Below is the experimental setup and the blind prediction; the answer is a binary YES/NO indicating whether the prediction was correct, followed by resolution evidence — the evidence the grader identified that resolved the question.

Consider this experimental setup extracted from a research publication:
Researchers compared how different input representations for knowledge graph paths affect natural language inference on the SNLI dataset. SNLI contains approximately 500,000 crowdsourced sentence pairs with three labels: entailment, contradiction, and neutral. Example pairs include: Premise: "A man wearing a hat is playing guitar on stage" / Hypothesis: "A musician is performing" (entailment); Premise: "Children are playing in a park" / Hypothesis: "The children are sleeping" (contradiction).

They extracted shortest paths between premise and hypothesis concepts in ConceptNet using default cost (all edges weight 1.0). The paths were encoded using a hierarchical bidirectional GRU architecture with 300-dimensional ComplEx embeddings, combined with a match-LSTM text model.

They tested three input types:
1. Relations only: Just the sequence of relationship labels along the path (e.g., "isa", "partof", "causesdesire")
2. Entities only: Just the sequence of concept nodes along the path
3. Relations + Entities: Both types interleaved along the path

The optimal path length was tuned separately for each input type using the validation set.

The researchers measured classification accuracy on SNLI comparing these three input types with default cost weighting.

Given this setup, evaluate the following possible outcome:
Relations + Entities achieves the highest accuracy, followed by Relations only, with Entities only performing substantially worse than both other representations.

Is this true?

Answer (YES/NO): NO